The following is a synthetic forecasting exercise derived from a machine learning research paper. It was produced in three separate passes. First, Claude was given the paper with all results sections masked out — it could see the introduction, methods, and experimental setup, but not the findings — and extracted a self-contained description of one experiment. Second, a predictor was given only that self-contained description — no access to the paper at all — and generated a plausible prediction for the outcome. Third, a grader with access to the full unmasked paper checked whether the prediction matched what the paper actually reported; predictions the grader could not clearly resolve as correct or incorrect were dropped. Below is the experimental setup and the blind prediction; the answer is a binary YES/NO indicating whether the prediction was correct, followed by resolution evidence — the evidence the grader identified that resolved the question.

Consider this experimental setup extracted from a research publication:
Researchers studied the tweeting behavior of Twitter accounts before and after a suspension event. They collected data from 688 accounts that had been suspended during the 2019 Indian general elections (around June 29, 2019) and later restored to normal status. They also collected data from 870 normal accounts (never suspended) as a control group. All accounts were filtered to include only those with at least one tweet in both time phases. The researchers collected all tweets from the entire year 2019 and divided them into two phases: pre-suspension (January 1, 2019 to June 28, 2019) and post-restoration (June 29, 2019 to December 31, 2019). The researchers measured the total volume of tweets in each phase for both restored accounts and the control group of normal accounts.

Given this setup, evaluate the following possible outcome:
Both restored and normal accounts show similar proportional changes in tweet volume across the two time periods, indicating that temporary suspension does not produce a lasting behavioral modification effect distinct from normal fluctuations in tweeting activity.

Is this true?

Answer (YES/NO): NO